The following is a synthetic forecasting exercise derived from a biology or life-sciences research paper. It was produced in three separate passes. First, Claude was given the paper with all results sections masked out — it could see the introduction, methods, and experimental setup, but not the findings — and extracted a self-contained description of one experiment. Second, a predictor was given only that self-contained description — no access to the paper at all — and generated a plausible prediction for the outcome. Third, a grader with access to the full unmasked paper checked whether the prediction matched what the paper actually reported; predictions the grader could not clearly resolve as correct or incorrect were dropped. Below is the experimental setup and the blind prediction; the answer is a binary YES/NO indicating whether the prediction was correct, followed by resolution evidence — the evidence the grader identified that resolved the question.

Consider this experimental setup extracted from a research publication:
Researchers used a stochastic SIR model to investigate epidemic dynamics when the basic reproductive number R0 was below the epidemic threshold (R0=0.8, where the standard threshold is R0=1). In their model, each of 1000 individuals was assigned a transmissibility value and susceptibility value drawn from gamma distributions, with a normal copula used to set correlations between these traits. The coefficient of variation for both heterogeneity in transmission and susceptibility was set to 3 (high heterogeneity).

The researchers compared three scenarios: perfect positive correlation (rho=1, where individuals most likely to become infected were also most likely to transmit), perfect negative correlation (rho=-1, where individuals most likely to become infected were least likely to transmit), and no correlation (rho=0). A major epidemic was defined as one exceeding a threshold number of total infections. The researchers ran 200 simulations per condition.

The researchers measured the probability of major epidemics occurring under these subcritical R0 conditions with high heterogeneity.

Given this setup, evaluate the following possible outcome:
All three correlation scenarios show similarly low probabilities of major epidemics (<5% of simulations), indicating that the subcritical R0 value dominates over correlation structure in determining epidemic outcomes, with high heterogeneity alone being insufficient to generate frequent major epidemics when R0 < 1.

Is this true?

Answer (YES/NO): NO